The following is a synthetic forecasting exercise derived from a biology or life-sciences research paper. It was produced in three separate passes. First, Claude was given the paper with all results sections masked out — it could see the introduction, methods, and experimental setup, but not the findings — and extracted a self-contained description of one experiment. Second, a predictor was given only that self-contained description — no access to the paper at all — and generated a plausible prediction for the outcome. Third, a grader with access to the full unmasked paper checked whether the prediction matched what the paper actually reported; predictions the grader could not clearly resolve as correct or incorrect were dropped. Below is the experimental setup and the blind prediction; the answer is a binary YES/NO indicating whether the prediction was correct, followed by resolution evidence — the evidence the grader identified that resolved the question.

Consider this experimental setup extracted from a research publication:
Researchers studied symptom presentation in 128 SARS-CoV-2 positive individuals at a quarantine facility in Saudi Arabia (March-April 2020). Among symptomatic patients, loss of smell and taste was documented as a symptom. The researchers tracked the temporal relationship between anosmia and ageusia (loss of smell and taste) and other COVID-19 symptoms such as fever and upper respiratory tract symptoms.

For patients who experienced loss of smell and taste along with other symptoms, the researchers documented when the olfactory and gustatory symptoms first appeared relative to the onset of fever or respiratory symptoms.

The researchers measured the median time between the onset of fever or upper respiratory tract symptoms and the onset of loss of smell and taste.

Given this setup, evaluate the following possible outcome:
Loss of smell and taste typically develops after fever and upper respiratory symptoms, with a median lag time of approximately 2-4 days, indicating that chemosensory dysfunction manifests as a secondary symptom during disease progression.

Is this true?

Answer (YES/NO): NO